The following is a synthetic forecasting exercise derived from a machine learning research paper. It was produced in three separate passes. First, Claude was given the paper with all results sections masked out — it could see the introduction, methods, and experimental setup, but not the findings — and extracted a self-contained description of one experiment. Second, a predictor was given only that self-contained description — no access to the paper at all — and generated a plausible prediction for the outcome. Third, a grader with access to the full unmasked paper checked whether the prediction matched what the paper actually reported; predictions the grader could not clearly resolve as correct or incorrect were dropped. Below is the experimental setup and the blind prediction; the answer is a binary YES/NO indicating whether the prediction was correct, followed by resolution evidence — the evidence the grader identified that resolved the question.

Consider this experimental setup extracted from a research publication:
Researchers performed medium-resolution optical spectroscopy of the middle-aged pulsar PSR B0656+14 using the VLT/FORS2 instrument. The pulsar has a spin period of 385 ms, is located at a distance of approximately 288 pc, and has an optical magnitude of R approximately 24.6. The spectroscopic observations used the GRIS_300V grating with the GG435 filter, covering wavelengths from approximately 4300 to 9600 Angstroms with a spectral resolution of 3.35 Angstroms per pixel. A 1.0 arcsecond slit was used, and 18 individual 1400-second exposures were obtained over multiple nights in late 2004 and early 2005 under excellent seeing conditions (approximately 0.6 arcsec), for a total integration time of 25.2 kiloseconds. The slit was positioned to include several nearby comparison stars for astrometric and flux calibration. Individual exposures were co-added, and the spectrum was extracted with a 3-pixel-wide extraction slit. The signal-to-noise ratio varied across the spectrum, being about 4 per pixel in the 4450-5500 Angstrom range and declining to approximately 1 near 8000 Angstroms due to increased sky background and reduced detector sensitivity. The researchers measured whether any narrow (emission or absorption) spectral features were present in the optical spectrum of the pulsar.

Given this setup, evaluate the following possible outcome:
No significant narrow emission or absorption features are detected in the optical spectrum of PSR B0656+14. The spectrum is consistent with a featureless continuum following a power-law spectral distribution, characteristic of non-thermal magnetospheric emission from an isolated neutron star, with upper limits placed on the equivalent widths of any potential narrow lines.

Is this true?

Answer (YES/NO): NO